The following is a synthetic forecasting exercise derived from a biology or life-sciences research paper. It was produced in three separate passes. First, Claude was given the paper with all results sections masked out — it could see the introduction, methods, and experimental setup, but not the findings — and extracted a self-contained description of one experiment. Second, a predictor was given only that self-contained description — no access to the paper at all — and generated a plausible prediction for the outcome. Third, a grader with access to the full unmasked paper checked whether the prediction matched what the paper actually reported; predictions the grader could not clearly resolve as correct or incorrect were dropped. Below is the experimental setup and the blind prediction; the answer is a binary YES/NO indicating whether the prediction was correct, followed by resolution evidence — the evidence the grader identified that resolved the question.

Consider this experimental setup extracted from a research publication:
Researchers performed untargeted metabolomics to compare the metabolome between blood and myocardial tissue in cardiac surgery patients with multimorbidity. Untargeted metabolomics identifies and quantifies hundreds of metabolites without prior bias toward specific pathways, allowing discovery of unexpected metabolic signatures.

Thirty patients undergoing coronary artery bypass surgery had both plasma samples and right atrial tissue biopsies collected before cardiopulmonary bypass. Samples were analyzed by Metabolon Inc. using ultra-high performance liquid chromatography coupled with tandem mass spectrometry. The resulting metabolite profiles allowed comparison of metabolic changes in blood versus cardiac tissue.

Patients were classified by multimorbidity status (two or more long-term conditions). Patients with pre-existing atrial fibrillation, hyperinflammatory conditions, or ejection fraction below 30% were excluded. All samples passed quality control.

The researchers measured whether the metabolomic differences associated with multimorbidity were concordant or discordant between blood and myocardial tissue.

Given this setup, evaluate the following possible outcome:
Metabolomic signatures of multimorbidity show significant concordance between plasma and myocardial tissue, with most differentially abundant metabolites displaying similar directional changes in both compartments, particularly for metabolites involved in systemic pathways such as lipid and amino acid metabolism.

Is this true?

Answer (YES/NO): NO